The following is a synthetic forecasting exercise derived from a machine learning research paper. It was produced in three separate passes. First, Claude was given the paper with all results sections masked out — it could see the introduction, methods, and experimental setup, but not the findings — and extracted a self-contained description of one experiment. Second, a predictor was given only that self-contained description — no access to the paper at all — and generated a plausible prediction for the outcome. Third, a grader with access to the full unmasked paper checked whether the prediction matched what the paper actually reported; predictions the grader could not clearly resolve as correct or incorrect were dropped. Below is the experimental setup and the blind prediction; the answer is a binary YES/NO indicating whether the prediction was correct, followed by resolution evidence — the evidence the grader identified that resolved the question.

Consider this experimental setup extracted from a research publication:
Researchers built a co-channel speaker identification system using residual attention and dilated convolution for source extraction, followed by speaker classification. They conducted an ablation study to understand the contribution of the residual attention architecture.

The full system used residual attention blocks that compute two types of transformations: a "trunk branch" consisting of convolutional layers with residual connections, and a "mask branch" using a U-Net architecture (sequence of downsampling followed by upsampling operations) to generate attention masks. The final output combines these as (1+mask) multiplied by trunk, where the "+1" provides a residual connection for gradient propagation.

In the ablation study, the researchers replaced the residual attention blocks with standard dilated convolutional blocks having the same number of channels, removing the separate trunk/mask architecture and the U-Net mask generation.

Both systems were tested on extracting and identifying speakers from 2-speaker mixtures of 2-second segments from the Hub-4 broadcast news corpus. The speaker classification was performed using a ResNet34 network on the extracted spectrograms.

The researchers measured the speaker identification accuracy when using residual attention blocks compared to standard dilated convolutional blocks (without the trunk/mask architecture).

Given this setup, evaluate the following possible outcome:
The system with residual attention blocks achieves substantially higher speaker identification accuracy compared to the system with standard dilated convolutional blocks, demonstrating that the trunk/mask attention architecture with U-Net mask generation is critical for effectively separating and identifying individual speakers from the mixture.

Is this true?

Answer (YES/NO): NO